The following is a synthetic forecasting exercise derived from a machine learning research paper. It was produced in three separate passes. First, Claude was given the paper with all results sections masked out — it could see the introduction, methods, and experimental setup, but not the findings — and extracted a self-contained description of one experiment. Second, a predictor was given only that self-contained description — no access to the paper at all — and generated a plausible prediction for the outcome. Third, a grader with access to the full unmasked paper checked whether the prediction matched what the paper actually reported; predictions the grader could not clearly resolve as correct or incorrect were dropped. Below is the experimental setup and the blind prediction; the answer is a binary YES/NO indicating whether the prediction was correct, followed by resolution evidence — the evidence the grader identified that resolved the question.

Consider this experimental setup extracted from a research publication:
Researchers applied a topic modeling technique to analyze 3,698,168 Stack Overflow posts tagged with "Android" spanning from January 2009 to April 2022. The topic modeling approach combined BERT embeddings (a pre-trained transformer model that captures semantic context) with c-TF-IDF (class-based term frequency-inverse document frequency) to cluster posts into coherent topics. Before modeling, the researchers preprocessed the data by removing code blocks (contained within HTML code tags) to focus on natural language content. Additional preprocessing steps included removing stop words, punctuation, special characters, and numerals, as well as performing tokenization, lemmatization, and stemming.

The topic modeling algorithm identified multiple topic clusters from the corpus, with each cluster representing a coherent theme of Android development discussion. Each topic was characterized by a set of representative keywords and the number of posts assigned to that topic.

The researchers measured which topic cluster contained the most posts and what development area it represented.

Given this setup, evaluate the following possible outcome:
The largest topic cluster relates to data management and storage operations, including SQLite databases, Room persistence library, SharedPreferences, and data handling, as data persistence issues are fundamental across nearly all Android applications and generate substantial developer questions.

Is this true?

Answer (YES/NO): NO